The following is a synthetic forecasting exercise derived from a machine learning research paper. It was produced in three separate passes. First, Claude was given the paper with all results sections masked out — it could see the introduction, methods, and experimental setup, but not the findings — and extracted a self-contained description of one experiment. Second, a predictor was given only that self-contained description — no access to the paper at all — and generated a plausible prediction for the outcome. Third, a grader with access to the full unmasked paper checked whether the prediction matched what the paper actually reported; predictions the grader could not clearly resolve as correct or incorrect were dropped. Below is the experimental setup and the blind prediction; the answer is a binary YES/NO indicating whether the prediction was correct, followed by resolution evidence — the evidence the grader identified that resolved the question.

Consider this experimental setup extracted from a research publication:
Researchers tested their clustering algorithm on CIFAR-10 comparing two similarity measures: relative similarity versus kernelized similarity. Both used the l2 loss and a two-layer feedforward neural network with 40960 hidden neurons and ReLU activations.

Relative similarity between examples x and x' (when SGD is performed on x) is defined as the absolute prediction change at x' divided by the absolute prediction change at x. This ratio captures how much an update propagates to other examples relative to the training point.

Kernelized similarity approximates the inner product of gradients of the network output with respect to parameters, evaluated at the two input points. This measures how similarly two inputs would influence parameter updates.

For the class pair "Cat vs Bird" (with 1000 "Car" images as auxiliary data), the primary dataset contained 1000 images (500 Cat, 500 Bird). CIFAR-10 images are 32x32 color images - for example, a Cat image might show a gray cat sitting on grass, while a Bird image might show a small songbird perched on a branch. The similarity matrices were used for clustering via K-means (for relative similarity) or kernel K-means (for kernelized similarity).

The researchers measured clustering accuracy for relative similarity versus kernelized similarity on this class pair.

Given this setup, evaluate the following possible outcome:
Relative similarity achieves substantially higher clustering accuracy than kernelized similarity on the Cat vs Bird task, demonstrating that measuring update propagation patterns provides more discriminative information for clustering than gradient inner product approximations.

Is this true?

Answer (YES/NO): YES